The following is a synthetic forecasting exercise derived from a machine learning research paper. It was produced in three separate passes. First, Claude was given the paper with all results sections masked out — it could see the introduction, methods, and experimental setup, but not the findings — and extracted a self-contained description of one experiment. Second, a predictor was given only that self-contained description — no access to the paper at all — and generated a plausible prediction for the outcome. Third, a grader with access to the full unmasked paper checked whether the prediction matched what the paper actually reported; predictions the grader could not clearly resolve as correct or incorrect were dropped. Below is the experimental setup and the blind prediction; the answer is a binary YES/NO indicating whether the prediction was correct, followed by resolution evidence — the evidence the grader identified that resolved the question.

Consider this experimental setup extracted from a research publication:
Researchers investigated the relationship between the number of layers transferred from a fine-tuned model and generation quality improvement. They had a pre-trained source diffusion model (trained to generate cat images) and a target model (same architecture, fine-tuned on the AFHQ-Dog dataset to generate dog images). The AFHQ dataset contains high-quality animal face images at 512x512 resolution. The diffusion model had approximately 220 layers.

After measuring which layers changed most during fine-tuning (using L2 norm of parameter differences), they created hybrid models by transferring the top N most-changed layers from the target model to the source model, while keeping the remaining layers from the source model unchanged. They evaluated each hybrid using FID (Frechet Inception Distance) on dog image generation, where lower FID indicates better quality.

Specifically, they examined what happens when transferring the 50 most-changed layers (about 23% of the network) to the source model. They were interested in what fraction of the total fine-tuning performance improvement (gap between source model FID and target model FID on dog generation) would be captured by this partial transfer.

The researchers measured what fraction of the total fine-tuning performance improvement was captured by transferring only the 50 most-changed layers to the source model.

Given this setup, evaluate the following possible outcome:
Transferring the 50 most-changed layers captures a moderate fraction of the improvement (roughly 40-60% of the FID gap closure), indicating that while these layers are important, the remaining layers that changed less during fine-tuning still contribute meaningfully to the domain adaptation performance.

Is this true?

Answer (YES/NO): NO